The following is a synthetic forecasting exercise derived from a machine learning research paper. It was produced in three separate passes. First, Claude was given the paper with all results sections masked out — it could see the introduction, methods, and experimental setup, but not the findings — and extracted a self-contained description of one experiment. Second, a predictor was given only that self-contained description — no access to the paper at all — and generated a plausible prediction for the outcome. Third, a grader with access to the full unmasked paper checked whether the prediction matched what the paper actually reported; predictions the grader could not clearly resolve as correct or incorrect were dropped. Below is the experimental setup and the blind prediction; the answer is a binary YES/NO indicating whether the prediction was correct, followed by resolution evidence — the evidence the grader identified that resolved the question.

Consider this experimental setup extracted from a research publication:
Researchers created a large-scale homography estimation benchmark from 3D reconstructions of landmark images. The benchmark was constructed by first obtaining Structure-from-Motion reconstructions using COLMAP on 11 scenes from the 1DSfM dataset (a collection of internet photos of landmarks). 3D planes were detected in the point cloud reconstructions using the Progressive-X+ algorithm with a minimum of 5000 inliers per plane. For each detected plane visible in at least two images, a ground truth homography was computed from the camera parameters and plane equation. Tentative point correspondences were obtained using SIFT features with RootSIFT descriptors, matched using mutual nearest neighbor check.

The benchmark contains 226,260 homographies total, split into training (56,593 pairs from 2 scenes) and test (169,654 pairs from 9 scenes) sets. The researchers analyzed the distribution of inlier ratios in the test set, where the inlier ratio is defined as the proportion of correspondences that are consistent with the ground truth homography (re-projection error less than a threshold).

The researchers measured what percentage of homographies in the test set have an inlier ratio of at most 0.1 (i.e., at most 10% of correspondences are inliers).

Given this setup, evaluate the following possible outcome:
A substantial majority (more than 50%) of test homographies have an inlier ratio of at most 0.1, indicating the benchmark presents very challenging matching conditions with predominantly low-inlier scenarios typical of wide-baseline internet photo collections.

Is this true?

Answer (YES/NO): YES